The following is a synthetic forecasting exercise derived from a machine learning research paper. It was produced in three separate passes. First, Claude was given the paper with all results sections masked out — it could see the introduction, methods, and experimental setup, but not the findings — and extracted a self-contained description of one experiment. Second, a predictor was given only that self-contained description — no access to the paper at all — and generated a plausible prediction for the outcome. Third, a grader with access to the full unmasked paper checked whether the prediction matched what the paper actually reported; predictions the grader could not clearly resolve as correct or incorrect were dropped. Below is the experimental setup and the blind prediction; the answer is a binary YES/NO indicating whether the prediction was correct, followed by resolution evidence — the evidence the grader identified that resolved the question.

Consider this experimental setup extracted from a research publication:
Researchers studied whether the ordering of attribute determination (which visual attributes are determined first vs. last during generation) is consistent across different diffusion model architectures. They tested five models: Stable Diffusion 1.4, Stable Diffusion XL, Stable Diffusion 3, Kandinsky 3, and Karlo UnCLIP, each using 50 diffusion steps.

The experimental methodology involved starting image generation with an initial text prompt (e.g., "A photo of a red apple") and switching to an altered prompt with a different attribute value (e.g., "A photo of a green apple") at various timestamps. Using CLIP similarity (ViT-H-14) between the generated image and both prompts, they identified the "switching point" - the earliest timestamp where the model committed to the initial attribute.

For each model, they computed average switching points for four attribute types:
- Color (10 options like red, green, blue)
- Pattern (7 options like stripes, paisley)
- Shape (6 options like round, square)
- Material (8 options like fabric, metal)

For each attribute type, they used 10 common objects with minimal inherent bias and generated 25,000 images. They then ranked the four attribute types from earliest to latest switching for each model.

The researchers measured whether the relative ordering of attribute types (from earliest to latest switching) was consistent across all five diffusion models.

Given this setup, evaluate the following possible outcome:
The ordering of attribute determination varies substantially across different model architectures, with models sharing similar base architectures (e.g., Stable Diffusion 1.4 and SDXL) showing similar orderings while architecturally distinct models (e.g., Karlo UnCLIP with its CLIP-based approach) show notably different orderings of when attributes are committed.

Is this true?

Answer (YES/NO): NO